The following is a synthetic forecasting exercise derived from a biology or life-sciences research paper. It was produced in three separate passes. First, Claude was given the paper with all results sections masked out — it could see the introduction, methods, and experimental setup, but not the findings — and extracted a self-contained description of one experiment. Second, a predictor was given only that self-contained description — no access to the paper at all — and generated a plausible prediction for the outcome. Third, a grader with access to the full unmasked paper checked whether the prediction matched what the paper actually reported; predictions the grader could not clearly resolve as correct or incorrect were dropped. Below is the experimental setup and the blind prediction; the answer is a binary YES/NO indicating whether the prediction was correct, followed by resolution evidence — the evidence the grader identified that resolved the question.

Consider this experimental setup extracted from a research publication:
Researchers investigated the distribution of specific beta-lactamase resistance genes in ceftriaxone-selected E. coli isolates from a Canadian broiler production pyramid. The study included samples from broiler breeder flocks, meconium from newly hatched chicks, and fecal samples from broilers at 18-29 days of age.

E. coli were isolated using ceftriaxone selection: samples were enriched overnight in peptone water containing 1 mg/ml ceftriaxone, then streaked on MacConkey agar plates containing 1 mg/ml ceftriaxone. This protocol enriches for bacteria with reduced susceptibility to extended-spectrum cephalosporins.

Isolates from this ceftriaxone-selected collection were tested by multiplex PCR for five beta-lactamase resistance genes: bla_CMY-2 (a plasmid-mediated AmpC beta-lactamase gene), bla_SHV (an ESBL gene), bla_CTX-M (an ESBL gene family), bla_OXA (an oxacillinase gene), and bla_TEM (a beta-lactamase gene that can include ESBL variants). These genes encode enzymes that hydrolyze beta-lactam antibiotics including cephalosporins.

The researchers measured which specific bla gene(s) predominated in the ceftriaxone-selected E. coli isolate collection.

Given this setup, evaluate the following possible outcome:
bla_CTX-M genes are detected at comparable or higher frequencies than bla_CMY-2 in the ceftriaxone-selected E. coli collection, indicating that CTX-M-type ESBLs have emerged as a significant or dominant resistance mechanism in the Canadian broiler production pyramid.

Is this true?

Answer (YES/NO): NO